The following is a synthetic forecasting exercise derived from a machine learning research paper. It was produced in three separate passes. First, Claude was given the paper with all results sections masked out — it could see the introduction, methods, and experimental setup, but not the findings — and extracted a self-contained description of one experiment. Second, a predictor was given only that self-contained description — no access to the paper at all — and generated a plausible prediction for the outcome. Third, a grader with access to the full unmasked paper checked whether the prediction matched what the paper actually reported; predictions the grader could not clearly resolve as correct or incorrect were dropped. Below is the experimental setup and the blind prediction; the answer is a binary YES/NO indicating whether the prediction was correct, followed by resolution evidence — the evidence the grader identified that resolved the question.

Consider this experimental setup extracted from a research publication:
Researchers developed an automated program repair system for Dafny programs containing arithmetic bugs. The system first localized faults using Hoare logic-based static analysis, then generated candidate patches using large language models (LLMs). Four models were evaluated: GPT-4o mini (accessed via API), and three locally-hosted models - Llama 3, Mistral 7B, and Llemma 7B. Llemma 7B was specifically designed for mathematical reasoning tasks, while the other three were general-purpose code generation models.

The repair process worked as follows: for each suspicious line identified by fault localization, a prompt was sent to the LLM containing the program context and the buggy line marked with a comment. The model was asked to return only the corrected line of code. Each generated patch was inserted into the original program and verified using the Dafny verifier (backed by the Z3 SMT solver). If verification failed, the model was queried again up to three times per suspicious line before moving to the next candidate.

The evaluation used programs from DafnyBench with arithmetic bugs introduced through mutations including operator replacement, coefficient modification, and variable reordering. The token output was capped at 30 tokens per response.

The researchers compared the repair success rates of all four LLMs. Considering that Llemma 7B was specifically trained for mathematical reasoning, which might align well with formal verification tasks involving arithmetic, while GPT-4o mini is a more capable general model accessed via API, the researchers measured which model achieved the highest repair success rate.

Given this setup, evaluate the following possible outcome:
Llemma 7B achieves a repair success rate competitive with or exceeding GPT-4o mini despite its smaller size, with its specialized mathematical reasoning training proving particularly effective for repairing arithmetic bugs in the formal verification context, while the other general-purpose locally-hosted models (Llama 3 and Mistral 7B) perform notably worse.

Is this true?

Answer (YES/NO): NO